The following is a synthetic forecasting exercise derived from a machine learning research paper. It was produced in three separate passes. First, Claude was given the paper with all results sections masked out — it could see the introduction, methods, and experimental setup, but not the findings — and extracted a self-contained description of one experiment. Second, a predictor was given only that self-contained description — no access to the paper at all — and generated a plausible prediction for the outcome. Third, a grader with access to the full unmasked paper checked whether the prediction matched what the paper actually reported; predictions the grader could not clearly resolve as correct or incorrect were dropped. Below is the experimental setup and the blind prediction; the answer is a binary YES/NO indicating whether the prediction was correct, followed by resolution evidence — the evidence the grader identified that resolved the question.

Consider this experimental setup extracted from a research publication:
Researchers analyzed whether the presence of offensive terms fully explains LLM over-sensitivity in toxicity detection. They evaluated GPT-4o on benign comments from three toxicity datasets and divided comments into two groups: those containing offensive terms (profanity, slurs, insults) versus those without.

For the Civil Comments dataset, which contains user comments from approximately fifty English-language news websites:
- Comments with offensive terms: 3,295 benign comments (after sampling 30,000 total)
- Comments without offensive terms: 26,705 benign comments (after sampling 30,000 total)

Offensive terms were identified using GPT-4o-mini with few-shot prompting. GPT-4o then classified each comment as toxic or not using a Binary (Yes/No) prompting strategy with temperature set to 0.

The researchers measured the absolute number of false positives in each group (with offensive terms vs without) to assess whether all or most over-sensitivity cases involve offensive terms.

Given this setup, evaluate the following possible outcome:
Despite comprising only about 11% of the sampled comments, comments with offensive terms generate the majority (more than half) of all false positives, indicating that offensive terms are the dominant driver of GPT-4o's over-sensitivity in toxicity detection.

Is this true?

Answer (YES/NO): NO